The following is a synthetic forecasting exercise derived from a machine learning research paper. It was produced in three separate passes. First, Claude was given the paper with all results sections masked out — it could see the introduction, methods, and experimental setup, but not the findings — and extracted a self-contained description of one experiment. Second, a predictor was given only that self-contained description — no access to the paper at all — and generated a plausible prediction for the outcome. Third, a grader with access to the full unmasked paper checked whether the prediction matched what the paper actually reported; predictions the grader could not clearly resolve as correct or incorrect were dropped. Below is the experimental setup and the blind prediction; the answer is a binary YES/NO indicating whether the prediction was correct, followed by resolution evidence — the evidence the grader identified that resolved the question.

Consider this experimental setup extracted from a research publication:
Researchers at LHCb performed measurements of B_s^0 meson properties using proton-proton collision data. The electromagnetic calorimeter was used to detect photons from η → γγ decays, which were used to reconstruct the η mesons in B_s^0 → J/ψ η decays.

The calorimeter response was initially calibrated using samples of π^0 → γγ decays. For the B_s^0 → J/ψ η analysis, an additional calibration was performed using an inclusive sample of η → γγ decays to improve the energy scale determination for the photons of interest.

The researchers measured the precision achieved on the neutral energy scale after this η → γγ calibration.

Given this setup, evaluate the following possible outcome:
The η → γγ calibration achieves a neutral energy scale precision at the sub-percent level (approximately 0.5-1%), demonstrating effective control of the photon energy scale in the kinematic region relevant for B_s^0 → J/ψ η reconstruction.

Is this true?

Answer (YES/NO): NO